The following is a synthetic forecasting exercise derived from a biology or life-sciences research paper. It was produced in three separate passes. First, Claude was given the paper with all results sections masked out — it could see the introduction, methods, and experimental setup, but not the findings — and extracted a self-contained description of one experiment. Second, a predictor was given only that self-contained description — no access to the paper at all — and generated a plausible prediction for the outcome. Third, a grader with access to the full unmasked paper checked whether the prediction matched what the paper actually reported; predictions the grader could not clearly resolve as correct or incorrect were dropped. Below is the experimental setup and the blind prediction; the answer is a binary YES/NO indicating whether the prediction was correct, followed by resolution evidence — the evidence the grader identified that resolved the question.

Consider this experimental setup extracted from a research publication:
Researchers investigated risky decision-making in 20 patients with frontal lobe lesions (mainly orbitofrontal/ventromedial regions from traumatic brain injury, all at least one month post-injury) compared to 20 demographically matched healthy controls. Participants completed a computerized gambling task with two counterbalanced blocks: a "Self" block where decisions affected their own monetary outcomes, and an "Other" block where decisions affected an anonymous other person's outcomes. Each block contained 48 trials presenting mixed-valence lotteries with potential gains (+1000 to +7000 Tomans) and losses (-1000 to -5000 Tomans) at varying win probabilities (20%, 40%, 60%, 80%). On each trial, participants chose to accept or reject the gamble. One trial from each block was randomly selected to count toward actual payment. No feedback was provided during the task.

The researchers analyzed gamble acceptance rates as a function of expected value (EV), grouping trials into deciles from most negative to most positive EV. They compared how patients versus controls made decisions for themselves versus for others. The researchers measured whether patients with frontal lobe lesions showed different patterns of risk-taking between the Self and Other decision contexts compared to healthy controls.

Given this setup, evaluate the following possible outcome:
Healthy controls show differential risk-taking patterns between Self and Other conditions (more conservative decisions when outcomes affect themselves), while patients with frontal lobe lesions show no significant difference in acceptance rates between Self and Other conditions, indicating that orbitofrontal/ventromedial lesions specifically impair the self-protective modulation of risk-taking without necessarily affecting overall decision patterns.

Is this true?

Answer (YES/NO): NO